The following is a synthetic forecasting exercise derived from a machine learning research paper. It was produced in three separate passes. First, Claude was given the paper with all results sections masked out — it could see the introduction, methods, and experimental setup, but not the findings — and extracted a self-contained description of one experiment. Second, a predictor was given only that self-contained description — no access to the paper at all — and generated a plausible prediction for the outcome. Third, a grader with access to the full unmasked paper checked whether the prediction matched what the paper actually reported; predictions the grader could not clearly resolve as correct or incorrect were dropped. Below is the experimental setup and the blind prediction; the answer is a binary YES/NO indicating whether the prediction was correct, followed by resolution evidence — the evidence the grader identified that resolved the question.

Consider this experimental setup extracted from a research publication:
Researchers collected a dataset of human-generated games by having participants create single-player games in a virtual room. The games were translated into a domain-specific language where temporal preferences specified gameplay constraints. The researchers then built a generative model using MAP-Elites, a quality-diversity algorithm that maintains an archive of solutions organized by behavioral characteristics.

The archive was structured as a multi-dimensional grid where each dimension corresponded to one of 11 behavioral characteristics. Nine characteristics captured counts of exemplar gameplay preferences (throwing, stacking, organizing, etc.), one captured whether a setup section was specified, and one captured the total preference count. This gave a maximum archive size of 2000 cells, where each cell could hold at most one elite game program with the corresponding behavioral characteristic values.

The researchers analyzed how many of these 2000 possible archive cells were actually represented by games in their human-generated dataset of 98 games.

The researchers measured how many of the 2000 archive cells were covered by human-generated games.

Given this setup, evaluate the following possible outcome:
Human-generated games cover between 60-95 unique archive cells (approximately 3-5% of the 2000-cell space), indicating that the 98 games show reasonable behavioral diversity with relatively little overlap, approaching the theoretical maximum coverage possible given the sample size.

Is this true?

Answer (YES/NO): NO